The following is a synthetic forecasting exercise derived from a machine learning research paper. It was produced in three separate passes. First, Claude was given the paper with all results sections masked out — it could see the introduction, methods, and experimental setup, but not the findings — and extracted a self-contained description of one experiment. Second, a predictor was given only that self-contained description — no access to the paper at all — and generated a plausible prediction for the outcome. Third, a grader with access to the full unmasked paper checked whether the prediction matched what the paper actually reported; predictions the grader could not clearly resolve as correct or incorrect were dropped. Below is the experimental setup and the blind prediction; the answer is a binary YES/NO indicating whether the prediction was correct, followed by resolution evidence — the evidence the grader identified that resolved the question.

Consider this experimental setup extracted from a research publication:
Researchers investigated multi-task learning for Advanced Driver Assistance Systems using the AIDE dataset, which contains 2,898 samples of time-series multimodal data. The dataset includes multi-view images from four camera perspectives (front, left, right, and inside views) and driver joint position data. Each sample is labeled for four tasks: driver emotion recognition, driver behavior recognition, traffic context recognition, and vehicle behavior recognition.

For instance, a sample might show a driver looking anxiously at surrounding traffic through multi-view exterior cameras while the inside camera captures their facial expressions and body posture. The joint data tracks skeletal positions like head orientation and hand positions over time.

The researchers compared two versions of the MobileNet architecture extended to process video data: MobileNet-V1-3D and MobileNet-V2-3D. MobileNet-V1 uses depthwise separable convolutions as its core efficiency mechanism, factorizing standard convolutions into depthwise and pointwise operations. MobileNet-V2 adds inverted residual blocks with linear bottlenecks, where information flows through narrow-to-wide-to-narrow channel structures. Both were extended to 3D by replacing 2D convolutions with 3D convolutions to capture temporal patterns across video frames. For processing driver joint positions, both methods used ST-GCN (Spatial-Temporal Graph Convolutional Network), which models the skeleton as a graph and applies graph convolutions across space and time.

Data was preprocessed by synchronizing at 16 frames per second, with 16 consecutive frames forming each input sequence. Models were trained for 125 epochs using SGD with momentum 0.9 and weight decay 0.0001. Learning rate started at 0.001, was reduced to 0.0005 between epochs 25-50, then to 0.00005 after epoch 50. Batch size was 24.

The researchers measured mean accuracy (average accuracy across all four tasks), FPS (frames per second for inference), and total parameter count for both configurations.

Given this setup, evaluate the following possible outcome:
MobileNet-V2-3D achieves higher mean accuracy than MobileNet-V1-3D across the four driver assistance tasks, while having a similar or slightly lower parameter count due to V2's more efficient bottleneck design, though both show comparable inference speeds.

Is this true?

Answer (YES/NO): NO